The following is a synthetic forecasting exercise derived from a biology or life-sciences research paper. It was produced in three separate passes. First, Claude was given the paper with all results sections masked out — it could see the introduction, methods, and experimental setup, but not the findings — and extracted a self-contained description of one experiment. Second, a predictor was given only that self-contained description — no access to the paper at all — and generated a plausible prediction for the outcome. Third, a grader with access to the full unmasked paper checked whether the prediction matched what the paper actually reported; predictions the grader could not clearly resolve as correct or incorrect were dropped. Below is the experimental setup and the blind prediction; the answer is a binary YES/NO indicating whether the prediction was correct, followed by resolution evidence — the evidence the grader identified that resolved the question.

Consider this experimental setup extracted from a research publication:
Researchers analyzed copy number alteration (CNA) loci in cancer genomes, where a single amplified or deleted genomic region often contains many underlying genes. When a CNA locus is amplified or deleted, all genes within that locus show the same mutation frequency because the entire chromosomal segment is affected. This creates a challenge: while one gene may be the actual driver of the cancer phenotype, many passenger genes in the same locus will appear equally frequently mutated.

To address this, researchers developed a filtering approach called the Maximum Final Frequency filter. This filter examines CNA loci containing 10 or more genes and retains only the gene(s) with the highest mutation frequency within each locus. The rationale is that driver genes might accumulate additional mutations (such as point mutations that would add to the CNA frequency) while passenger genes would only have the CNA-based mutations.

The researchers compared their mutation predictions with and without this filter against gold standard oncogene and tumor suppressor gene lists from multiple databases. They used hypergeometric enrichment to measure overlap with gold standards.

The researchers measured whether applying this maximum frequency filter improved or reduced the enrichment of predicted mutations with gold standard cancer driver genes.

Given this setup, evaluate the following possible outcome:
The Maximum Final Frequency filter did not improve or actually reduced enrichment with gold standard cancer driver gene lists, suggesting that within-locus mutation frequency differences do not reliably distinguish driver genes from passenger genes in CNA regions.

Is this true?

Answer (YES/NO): NO